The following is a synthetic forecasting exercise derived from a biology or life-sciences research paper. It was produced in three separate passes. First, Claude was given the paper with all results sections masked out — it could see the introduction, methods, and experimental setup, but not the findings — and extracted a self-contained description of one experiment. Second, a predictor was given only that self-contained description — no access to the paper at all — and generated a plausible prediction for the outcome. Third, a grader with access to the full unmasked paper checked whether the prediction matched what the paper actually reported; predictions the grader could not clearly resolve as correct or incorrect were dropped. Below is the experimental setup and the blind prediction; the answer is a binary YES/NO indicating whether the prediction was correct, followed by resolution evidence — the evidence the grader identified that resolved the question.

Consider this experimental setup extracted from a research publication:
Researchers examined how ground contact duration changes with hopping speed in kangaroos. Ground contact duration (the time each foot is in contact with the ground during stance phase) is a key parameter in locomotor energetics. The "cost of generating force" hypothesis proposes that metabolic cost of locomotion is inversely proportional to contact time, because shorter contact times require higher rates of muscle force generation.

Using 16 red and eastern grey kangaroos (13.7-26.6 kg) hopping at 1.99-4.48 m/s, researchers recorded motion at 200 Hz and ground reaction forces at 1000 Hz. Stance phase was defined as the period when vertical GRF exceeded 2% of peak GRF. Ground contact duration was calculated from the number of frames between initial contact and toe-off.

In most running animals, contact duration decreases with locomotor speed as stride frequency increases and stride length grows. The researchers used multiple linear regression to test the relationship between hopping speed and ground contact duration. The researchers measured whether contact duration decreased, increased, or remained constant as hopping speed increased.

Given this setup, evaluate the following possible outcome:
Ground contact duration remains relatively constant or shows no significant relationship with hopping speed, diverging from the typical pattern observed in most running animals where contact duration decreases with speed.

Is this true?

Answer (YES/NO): NO